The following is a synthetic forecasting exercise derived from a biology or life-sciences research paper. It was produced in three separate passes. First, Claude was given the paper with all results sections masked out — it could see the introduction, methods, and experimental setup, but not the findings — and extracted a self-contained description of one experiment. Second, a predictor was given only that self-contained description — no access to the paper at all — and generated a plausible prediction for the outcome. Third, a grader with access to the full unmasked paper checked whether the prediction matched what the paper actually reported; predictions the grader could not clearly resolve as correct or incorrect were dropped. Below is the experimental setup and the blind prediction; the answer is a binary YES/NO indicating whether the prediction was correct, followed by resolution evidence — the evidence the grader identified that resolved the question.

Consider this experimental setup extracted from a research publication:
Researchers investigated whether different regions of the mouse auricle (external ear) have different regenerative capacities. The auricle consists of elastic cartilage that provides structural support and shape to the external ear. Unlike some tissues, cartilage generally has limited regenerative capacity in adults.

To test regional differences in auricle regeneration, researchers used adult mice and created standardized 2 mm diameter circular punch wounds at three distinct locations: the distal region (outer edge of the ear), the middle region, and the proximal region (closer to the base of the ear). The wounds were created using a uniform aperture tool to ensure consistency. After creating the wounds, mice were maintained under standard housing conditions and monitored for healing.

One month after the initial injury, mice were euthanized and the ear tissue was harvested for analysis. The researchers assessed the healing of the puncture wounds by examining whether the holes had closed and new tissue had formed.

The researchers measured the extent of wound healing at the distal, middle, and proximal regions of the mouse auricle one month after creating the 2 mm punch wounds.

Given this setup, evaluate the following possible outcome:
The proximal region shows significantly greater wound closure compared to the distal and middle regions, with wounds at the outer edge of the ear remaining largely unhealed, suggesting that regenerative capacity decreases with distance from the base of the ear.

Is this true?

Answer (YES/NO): YES